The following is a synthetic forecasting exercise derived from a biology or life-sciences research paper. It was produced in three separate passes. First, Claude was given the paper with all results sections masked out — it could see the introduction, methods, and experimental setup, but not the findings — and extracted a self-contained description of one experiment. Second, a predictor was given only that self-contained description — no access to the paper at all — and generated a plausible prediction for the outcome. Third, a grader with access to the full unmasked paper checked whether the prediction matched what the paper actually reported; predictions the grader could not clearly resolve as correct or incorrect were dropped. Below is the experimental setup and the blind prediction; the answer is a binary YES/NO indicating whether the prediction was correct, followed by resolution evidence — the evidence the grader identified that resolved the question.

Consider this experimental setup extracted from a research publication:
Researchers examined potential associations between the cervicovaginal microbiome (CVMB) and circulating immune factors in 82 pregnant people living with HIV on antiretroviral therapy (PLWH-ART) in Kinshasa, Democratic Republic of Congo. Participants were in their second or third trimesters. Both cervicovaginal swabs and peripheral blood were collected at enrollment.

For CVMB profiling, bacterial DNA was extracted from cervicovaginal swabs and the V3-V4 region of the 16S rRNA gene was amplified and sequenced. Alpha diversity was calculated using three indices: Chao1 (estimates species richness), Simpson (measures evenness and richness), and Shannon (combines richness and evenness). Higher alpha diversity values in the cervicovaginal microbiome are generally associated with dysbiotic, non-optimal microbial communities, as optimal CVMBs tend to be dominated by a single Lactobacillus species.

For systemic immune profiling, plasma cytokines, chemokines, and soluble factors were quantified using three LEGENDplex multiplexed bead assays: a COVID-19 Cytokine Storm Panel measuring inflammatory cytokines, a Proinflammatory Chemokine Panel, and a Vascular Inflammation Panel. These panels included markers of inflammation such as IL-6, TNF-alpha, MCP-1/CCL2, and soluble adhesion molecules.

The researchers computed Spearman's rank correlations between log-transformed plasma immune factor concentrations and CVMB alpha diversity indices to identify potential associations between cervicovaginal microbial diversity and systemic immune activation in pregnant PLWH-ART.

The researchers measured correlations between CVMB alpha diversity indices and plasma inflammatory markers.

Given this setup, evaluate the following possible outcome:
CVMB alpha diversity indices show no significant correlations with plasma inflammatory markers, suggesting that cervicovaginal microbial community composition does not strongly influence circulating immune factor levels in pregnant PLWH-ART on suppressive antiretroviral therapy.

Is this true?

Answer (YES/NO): NO